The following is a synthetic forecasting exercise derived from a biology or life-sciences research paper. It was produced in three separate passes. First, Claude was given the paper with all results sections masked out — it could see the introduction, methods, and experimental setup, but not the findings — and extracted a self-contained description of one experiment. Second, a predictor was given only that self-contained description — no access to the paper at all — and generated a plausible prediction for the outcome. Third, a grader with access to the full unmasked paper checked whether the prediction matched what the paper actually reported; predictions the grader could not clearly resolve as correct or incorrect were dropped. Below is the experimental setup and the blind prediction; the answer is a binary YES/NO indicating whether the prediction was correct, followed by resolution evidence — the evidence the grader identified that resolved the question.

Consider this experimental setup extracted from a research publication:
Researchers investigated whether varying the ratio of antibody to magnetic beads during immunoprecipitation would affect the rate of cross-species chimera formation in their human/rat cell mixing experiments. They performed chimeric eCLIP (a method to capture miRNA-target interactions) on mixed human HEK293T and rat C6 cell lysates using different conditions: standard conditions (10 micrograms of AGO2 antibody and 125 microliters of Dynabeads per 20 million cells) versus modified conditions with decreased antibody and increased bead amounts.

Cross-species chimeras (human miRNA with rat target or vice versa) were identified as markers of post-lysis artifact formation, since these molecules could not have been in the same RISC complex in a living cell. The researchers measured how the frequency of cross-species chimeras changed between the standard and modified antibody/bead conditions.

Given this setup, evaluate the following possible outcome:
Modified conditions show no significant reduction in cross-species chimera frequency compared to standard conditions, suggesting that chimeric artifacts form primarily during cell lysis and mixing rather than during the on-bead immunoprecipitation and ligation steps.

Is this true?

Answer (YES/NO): NO